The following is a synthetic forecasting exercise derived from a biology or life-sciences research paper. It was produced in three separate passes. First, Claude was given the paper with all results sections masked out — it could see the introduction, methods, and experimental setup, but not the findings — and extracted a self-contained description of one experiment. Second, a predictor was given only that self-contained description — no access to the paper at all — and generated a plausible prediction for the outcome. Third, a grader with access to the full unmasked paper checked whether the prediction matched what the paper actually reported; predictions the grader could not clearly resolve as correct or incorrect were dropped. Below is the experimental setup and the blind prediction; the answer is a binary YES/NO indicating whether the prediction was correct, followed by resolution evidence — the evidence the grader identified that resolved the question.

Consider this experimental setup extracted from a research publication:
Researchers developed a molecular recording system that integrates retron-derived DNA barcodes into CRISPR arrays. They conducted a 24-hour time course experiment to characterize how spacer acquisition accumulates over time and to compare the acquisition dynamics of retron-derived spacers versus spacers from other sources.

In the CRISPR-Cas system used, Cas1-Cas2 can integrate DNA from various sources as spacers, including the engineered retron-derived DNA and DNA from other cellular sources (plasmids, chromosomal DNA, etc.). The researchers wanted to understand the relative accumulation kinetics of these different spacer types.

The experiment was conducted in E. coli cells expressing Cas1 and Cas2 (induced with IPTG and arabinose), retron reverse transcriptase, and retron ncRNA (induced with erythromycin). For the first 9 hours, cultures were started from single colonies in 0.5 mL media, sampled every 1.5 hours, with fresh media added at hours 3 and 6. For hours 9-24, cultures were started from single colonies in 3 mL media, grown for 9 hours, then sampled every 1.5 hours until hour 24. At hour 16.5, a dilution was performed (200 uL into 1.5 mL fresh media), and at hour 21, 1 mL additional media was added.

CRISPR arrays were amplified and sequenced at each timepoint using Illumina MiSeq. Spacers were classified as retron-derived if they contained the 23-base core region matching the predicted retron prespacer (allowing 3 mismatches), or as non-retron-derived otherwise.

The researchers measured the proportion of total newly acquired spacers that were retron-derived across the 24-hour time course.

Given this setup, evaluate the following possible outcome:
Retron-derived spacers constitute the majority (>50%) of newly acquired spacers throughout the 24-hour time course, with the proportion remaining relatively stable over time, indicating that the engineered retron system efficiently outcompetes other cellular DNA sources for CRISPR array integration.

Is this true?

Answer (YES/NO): NO